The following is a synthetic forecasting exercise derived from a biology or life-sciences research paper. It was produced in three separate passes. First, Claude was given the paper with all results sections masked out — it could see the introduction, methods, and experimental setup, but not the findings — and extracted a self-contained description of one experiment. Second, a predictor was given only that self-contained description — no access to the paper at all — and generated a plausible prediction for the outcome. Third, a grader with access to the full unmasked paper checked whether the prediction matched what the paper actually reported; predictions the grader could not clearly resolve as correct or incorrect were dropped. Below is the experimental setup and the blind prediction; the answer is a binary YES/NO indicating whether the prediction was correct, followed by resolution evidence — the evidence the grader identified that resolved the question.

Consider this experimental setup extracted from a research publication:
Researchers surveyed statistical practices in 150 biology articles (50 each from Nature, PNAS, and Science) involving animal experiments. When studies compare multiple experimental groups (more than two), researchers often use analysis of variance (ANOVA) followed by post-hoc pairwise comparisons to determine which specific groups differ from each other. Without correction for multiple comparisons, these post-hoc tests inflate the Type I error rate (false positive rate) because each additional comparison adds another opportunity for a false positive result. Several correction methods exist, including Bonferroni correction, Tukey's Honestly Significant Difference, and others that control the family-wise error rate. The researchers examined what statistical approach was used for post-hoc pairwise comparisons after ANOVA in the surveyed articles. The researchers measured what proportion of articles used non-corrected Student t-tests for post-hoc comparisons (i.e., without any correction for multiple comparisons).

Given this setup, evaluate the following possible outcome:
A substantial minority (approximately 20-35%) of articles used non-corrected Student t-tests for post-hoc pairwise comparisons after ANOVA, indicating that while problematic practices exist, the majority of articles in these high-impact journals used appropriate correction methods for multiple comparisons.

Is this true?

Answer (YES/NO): NO